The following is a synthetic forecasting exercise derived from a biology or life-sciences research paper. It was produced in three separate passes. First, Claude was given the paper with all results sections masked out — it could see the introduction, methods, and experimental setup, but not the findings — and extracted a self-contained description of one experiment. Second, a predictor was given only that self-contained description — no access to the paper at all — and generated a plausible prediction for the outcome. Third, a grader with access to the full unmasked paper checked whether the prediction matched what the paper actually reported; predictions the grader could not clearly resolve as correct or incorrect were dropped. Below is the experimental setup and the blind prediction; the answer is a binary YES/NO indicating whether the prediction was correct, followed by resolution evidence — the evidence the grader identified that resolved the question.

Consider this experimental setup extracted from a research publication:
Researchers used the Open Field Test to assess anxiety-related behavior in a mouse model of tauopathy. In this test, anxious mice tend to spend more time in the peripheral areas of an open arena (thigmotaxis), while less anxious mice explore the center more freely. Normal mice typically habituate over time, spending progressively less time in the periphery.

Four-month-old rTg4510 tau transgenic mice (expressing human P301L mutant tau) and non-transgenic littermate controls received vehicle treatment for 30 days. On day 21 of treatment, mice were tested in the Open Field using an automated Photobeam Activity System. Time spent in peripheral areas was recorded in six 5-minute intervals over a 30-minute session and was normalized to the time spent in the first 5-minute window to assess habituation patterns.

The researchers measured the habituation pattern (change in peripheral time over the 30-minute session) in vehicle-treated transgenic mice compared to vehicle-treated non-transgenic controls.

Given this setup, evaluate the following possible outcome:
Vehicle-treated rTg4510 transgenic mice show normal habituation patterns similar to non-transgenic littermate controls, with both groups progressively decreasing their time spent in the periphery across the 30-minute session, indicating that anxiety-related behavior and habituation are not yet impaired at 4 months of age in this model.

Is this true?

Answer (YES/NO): NO